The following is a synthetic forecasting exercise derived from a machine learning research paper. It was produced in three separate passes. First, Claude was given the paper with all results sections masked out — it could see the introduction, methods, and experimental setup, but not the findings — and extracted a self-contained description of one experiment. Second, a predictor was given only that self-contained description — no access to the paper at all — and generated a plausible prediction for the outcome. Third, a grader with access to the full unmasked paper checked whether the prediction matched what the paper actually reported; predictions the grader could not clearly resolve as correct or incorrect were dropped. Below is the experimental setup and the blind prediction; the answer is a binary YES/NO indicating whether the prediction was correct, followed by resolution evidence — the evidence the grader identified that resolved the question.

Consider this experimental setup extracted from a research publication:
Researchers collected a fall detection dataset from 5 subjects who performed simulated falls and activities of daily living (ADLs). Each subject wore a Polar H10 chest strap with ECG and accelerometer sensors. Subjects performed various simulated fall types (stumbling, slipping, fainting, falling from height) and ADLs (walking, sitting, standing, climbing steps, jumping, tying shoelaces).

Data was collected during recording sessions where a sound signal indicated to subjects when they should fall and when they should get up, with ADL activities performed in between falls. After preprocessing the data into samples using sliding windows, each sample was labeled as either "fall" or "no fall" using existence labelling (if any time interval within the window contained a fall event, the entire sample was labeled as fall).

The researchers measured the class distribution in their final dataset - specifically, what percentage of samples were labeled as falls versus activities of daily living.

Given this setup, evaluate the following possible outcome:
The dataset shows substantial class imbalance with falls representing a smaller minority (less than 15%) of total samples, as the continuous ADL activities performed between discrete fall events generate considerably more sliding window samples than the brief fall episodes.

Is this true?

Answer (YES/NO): NO